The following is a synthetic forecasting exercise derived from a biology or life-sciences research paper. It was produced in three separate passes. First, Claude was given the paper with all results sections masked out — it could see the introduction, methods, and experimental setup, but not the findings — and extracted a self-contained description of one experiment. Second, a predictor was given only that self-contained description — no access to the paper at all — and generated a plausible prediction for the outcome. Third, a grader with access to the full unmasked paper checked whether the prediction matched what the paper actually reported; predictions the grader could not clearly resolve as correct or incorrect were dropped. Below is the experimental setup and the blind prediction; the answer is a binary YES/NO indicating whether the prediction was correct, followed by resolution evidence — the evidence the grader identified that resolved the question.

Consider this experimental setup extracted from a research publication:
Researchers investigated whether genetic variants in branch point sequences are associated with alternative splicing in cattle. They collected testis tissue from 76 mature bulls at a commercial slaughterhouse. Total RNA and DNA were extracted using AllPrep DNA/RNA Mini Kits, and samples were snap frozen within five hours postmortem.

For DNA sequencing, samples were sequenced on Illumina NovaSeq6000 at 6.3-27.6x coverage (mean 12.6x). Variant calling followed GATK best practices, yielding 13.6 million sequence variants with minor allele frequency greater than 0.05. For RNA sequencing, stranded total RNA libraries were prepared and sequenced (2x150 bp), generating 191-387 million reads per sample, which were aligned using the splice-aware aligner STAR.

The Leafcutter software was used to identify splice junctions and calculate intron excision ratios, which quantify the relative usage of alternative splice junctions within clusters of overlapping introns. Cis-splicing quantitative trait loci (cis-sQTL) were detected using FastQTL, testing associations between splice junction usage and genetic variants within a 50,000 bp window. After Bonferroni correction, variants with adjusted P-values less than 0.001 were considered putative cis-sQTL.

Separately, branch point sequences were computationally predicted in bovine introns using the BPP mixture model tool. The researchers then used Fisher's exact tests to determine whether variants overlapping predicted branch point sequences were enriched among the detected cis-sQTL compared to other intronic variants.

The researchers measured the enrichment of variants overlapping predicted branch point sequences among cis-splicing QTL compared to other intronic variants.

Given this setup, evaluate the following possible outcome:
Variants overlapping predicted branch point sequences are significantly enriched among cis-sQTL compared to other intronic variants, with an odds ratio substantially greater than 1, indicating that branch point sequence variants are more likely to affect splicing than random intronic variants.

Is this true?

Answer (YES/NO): YES